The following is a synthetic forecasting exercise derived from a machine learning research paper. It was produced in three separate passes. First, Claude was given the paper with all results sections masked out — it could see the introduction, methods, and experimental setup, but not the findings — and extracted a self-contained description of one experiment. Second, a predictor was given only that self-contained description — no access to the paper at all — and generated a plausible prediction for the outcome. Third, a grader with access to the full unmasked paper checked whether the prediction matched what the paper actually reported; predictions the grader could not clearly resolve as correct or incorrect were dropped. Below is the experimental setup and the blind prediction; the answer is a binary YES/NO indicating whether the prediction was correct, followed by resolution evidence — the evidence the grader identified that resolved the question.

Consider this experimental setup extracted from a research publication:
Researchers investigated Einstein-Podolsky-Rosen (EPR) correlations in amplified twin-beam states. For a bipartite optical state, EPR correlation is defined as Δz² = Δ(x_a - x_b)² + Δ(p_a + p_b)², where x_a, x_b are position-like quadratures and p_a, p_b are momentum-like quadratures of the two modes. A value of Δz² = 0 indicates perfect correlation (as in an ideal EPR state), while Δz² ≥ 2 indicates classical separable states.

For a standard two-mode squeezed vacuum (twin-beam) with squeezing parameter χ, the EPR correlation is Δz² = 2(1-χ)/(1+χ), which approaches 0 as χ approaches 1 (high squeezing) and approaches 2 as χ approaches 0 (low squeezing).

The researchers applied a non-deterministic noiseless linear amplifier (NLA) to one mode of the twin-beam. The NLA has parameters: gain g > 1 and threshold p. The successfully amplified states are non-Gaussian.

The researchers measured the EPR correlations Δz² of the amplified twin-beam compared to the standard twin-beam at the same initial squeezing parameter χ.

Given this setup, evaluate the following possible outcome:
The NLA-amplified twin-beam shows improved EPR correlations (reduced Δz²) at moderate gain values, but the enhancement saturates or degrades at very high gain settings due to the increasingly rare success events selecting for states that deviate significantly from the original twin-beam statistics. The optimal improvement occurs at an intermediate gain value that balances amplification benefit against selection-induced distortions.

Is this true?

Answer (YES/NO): NO